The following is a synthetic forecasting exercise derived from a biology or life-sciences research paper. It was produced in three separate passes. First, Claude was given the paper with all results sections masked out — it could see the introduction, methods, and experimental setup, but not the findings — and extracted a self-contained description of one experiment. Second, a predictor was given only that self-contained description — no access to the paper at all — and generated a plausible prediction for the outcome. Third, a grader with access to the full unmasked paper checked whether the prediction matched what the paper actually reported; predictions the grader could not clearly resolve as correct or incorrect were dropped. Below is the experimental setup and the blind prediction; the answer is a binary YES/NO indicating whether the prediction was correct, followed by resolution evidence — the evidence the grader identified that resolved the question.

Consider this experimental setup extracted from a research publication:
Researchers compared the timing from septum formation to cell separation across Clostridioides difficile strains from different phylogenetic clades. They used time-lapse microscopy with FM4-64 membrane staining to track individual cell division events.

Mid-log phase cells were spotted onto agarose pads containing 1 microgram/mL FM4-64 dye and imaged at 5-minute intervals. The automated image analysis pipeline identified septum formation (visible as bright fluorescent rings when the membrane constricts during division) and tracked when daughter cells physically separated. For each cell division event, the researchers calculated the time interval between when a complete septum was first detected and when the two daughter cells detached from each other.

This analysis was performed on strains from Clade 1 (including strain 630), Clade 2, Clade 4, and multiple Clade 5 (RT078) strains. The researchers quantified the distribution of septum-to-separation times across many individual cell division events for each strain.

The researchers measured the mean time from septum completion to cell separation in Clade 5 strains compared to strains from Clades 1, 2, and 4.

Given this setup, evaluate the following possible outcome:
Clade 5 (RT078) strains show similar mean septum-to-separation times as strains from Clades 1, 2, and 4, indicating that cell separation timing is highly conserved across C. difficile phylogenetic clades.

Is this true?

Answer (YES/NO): NO